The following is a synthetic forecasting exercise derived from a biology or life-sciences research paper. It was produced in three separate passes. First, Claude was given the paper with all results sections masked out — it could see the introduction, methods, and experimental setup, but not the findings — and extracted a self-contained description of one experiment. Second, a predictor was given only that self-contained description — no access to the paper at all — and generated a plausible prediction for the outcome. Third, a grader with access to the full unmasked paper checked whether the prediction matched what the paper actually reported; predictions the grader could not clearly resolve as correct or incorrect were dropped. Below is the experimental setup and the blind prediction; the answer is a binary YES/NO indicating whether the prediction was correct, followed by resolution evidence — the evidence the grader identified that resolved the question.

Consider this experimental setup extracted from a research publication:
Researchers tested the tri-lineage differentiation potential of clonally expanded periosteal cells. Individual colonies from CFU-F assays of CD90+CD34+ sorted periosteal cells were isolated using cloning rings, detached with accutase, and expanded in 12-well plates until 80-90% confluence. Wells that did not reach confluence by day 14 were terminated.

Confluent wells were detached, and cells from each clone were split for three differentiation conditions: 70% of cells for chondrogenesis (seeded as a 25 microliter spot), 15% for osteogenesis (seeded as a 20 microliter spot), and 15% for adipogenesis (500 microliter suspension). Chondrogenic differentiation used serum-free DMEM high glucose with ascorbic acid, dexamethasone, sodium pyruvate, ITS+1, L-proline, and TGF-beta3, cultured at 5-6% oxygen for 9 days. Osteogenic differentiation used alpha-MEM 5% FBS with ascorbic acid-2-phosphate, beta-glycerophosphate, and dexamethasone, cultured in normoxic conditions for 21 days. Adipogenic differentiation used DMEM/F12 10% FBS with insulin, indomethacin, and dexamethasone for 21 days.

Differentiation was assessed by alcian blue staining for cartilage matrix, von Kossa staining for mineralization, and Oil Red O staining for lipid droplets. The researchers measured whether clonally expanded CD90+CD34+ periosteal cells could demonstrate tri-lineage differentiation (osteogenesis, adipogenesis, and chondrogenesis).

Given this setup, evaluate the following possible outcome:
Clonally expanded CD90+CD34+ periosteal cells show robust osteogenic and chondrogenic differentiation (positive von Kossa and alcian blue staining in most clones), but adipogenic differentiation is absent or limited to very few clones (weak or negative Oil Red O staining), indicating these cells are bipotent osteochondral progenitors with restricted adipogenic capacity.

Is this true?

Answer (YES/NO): NO